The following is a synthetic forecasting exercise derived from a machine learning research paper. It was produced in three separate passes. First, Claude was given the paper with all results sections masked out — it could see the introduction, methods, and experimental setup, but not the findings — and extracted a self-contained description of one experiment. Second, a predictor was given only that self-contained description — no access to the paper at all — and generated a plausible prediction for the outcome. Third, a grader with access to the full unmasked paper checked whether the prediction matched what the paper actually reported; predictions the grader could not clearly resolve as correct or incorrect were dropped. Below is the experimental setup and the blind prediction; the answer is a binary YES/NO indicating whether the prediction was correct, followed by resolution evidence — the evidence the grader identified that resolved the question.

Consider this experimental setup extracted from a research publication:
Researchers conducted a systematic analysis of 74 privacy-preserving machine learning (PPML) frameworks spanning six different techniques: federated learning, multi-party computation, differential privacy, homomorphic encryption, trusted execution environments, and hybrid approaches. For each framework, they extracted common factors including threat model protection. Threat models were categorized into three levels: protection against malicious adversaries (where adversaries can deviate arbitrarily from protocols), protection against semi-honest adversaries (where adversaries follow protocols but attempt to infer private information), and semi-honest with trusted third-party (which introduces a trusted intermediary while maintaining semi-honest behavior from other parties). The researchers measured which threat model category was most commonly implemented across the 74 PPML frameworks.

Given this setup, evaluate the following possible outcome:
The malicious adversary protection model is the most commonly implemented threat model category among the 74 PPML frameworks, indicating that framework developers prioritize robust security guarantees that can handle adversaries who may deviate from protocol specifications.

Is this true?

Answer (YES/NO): NO